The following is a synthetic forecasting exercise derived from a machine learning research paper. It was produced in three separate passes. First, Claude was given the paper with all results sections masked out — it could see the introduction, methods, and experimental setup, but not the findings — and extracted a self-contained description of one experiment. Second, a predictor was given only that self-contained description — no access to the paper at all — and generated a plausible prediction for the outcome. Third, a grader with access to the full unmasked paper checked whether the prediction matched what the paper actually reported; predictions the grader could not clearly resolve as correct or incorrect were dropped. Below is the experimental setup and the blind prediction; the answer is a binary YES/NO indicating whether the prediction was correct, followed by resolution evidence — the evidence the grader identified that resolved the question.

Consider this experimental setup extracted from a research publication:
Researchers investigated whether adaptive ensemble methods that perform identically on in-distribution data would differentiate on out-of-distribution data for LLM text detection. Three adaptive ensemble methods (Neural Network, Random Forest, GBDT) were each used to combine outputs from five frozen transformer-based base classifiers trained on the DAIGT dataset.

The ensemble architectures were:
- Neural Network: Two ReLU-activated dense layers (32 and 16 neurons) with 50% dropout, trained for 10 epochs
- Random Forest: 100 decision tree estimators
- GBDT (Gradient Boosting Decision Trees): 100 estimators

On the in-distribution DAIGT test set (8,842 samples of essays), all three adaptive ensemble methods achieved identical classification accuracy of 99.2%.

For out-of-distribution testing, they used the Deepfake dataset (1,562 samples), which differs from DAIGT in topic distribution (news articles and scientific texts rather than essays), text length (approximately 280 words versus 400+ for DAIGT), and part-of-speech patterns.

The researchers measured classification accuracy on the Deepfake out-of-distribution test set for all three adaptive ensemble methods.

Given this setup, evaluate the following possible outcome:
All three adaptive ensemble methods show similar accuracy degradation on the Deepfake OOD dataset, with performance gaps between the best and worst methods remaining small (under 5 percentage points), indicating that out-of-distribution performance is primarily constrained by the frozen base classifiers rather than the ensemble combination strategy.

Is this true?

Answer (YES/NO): YES